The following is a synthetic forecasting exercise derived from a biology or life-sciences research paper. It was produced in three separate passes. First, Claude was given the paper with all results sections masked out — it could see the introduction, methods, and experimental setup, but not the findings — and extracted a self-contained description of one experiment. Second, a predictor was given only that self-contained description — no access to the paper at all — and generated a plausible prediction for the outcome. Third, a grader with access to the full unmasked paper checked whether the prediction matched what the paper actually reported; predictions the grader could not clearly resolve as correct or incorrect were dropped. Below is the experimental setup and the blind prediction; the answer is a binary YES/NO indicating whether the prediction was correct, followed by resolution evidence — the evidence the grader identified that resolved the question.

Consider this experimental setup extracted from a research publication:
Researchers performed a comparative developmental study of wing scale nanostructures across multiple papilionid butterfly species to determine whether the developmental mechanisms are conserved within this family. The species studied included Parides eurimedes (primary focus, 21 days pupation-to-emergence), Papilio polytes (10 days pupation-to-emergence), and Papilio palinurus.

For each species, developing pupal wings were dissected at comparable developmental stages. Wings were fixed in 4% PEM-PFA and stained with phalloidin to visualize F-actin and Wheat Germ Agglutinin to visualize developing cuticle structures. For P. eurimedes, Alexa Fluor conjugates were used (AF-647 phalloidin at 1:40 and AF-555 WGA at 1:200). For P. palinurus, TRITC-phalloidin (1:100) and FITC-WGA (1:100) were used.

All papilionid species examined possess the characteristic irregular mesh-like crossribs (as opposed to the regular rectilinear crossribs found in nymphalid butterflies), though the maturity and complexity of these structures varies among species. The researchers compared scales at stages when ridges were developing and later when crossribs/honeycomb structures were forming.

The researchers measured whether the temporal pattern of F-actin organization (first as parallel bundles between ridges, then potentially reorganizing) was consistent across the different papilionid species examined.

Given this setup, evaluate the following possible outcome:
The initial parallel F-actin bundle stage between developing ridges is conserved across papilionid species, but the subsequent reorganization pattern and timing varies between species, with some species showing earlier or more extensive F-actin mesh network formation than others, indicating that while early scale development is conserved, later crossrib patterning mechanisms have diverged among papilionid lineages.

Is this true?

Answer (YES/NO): NO